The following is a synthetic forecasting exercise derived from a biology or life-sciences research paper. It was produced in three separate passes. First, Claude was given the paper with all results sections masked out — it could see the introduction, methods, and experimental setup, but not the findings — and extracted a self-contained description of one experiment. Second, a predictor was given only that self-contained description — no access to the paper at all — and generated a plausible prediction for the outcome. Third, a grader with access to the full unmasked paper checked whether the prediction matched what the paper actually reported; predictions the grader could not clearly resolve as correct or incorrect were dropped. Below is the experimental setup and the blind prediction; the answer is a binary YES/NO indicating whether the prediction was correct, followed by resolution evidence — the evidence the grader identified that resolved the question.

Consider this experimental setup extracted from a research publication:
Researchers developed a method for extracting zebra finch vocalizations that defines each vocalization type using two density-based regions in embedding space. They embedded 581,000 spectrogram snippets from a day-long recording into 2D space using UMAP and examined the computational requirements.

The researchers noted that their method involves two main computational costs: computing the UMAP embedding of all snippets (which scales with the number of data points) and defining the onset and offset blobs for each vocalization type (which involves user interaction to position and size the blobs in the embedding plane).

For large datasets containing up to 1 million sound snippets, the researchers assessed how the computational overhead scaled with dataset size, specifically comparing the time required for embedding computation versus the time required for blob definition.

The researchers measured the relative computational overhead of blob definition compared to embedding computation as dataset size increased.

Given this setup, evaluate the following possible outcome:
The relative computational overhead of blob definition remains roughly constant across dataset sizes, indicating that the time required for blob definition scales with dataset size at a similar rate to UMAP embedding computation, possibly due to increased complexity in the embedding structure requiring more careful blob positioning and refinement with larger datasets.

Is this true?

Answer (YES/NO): NO